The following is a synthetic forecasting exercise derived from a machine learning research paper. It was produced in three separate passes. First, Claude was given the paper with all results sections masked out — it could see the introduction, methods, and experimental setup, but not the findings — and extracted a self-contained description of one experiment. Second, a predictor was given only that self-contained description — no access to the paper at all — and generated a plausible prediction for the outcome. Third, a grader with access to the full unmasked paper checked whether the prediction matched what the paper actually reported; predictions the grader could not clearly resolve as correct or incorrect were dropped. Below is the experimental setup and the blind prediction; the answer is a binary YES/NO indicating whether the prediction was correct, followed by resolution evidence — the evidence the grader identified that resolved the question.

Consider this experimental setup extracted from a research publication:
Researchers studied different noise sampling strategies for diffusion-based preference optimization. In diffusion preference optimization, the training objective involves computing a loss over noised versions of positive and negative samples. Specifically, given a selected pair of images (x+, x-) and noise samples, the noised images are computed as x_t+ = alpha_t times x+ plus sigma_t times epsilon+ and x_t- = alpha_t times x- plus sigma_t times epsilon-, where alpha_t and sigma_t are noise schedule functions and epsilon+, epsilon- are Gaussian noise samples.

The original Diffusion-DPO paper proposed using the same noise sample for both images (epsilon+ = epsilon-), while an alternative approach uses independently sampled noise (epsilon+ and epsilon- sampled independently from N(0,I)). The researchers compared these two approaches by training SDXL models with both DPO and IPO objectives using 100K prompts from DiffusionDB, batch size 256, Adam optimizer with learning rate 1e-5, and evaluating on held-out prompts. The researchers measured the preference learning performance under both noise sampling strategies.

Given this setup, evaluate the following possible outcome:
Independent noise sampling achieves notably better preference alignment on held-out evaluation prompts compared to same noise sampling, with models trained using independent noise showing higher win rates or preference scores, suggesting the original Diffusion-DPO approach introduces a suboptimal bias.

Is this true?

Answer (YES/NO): NO